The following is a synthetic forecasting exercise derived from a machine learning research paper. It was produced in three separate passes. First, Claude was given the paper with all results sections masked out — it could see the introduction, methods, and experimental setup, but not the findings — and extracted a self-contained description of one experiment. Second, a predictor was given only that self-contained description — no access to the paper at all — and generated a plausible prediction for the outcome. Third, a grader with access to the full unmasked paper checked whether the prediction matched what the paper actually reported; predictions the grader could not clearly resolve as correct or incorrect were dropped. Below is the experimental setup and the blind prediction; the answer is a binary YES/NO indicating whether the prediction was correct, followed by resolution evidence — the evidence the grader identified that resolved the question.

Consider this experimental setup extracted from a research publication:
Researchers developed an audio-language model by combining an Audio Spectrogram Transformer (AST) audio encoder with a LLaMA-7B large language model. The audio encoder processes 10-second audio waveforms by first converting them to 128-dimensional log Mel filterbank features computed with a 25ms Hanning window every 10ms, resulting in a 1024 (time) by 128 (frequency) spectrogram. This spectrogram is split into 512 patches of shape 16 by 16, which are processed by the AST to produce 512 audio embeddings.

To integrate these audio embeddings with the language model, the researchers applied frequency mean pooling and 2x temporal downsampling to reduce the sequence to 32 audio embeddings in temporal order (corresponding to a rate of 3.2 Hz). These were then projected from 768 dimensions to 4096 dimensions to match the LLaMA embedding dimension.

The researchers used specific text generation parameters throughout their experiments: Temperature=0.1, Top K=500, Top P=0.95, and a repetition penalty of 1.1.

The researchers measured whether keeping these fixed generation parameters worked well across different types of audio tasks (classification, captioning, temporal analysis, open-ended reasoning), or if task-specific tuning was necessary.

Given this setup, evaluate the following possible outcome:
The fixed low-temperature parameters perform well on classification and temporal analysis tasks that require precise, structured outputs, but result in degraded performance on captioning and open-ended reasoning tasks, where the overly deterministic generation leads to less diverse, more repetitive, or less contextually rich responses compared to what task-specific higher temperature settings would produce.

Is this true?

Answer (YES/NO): NO